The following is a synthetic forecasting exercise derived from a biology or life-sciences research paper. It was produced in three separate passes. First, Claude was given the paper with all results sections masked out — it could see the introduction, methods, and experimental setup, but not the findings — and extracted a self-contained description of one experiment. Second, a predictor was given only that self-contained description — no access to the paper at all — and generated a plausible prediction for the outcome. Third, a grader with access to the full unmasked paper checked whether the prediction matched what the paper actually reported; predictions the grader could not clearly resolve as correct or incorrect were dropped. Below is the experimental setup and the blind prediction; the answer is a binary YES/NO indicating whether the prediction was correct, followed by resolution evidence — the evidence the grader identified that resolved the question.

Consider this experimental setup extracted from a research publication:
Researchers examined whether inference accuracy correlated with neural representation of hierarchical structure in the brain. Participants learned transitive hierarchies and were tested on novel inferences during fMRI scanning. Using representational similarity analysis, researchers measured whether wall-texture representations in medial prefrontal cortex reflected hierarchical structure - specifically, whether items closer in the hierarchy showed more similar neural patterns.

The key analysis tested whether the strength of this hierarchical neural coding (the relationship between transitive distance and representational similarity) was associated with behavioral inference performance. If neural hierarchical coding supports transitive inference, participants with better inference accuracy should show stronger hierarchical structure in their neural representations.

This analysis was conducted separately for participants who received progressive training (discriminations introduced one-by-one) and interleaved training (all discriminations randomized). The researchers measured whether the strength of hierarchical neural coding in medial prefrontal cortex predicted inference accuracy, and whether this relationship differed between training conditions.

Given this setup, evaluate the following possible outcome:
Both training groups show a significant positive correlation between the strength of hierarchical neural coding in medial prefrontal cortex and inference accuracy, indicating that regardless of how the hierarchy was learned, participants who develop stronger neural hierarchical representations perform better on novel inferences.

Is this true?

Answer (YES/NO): NO